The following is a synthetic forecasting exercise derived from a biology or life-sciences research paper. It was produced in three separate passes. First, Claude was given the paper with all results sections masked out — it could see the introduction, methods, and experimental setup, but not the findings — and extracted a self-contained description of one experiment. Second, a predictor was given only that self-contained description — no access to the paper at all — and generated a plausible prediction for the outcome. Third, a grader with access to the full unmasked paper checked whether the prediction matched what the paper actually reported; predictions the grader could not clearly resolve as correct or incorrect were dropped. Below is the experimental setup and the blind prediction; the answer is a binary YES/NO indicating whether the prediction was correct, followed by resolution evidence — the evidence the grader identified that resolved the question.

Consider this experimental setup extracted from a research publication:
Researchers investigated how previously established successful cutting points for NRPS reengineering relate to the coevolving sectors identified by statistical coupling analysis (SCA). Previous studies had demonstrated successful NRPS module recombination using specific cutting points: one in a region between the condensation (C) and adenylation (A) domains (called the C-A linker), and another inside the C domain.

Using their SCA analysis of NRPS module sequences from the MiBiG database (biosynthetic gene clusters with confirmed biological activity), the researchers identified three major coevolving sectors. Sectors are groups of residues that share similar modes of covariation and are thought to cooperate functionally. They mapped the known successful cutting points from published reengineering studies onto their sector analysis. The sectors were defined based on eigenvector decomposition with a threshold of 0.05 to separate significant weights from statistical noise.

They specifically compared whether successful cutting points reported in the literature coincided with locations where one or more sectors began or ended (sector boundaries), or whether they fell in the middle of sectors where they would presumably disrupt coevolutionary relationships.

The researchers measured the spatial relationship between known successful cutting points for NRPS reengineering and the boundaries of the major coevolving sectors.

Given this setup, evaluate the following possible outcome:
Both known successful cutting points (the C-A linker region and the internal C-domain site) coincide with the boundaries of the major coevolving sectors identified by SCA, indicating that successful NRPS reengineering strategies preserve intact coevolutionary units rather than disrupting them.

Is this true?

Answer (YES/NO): YES